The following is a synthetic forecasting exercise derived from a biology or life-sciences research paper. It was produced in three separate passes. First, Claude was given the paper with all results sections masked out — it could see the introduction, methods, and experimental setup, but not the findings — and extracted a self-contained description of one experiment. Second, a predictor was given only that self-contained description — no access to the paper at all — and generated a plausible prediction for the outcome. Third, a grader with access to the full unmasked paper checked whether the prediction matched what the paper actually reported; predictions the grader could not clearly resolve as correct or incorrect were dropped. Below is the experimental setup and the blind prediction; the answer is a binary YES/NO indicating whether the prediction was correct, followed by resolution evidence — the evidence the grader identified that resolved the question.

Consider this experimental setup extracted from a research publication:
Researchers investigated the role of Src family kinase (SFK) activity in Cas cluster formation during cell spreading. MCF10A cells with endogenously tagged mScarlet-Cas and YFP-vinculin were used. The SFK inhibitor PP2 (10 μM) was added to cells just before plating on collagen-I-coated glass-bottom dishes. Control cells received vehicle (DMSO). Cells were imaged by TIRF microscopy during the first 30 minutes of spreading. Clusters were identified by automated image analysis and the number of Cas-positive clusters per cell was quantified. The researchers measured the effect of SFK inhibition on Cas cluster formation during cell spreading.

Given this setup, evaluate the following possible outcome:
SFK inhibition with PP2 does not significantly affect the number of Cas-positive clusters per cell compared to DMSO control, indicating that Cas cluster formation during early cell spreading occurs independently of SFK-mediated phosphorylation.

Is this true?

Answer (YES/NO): YES